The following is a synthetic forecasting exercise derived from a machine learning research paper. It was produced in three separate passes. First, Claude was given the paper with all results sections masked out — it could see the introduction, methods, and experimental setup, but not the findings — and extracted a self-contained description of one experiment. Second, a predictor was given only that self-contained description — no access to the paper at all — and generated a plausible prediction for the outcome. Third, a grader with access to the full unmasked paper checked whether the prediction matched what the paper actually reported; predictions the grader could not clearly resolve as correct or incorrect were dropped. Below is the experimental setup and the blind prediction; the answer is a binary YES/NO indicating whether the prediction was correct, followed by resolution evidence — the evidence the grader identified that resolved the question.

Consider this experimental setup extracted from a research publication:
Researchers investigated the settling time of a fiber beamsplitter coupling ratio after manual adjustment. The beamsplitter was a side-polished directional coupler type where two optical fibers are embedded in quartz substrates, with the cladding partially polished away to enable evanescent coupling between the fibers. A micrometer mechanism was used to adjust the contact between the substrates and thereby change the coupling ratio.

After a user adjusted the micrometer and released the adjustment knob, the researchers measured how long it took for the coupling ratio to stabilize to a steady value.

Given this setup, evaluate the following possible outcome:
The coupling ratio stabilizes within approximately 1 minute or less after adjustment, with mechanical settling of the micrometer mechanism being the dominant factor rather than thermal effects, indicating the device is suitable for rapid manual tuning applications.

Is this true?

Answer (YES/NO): NO